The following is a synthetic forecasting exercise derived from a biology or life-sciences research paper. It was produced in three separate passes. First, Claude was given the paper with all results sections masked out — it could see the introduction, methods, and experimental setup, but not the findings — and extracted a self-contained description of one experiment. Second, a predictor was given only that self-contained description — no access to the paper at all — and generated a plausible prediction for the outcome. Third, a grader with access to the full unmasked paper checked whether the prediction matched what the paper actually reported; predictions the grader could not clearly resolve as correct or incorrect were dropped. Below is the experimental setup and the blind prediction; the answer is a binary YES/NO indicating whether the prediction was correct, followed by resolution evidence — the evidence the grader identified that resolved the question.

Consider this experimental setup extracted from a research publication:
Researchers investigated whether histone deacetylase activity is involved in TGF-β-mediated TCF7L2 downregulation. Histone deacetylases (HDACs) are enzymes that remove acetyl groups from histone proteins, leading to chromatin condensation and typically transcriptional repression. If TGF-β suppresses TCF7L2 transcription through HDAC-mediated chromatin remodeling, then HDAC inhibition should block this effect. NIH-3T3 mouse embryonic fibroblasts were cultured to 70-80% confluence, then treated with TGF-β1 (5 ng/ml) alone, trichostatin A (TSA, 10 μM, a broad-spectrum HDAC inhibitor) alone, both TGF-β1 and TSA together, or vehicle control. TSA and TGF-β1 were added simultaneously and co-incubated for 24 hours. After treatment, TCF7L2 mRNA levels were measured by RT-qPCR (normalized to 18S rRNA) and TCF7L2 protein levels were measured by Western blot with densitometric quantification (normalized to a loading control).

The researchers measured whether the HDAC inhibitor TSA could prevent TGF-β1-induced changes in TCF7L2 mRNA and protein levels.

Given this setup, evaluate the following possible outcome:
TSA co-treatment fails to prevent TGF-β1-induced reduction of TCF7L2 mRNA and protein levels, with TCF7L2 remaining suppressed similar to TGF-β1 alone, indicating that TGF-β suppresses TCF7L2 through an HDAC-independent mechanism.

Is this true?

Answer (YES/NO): NO